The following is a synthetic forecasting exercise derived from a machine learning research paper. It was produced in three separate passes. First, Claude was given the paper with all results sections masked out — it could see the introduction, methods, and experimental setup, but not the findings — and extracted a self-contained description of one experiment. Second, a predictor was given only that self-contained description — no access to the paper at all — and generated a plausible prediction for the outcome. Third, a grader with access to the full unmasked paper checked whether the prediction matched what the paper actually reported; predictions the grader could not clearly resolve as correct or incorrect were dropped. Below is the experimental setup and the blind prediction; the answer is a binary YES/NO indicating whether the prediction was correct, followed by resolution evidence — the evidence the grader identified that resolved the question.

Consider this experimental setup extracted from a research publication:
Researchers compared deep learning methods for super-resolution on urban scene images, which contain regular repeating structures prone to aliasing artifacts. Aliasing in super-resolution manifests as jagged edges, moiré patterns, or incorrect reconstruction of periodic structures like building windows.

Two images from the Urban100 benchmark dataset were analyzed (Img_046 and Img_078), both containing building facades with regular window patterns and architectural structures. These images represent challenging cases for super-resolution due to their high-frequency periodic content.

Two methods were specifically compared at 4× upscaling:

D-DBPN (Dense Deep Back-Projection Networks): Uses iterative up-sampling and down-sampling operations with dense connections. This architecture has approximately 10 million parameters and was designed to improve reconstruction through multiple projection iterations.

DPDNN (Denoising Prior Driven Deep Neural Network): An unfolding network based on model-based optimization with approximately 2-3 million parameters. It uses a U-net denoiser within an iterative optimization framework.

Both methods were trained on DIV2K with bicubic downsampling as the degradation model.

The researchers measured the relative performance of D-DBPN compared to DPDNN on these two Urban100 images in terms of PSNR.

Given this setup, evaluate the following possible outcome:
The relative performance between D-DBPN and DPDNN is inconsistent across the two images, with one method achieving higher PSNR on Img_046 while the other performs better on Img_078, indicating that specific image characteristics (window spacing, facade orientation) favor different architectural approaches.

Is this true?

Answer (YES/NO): NO